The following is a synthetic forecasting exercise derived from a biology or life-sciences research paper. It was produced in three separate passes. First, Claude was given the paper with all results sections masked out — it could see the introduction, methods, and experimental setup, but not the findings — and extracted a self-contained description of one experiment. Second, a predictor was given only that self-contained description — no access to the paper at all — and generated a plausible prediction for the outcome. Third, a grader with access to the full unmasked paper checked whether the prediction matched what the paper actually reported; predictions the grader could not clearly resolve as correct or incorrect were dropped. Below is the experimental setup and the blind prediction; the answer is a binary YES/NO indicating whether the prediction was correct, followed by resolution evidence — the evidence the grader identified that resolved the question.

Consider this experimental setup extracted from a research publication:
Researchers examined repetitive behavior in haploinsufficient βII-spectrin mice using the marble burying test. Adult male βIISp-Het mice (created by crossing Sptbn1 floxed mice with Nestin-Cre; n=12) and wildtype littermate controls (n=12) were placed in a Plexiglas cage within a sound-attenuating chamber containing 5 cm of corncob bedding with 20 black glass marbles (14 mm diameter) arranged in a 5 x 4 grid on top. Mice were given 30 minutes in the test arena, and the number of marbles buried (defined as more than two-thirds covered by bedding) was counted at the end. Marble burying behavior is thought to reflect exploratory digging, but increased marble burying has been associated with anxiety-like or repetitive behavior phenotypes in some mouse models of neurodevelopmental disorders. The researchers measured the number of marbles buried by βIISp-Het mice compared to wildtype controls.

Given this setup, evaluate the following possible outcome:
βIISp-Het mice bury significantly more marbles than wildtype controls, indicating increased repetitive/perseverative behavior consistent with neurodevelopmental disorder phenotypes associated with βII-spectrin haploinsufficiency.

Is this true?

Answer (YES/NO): NO